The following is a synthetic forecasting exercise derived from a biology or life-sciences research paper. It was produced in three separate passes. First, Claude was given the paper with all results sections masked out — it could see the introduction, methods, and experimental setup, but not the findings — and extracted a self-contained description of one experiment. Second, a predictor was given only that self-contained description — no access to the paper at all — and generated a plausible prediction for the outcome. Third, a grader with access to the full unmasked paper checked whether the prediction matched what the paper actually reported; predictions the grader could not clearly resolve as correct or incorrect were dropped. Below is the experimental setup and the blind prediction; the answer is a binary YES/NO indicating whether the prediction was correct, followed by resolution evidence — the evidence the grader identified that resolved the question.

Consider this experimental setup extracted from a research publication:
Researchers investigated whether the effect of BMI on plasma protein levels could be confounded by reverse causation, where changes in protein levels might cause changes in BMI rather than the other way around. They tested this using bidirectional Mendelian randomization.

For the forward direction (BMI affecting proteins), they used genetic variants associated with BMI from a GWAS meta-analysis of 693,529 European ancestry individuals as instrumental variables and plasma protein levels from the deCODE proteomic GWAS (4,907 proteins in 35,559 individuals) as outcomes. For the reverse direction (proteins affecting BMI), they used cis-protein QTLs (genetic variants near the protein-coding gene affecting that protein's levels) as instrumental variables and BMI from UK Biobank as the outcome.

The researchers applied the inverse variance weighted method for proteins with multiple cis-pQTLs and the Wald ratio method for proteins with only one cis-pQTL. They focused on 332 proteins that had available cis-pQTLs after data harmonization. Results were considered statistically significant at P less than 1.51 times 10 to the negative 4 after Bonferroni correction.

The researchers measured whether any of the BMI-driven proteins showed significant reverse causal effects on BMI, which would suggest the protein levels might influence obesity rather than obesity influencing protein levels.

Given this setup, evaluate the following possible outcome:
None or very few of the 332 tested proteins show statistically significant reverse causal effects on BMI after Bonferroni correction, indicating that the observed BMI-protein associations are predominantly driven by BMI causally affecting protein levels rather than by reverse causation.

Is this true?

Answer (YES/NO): YES